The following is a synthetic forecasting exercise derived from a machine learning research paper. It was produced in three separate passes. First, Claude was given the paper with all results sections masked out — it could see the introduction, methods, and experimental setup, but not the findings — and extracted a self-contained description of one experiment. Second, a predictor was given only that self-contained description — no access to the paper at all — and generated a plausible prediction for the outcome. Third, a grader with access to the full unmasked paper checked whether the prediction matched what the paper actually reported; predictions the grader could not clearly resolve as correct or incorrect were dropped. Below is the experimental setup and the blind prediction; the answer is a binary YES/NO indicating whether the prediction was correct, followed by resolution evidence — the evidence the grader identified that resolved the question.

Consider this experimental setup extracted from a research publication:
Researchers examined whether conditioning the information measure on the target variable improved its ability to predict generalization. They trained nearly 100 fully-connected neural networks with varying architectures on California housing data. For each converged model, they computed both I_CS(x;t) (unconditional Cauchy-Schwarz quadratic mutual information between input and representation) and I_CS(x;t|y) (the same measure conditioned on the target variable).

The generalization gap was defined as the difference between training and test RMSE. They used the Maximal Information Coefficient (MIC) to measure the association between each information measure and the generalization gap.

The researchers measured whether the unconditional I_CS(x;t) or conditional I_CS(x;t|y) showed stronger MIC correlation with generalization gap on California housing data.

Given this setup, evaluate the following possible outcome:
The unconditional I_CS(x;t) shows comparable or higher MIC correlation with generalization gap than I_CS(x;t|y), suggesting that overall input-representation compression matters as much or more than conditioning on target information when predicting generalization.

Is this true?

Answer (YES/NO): NO